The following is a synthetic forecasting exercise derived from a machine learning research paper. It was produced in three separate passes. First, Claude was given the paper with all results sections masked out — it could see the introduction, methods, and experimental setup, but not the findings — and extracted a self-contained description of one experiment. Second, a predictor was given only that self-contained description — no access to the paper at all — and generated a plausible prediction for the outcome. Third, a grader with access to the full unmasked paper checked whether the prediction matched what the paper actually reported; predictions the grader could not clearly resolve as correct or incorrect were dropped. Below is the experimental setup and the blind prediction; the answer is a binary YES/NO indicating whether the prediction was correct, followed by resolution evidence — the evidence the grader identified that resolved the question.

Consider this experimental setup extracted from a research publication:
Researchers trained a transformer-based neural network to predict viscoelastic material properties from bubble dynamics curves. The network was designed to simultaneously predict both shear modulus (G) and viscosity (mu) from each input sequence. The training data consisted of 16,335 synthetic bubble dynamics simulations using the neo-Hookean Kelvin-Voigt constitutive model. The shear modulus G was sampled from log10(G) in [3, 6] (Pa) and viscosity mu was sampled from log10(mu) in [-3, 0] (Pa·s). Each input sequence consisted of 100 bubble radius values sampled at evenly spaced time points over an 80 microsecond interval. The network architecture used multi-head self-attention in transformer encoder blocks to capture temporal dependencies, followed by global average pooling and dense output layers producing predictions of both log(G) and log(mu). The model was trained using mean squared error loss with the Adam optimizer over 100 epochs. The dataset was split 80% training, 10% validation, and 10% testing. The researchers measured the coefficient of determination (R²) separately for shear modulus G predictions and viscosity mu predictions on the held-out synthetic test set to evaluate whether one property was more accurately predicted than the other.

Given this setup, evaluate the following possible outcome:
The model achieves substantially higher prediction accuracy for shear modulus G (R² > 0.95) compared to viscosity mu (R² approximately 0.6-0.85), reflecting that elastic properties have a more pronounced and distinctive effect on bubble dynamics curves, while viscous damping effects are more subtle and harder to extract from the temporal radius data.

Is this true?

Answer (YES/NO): NO